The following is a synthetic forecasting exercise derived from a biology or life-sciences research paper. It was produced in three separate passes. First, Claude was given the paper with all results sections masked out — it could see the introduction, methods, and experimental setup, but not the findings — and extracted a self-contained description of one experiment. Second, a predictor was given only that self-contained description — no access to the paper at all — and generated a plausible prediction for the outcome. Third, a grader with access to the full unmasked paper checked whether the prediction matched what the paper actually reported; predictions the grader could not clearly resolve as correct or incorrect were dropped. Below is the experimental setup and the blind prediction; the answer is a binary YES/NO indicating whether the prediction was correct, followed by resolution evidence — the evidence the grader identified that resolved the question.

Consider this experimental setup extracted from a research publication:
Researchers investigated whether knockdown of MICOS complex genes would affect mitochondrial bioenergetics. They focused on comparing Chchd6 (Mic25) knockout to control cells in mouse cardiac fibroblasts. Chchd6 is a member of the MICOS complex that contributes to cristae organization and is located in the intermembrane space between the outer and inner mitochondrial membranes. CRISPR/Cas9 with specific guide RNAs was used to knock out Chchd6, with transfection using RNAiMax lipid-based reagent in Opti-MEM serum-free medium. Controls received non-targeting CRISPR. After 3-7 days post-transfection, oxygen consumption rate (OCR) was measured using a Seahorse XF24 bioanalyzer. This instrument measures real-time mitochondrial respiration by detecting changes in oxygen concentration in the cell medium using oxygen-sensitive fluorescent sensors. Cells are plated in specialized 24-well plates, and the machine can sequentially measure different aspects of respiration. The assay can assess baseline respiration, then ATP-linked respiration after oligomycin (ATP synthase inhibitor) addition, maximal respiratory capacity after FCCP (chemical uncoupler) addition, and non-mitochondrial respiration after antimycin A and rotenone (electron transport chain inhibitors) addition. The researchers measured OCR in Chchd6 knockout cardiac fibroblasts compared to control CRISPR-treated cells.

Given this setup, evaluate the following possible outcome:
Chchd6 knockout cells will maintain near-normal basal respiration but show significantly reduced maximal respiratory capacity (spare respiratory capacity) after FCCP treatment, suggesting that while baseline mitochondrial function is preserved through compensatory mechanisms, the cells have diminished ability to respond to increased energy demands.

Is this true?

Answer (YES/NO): NO